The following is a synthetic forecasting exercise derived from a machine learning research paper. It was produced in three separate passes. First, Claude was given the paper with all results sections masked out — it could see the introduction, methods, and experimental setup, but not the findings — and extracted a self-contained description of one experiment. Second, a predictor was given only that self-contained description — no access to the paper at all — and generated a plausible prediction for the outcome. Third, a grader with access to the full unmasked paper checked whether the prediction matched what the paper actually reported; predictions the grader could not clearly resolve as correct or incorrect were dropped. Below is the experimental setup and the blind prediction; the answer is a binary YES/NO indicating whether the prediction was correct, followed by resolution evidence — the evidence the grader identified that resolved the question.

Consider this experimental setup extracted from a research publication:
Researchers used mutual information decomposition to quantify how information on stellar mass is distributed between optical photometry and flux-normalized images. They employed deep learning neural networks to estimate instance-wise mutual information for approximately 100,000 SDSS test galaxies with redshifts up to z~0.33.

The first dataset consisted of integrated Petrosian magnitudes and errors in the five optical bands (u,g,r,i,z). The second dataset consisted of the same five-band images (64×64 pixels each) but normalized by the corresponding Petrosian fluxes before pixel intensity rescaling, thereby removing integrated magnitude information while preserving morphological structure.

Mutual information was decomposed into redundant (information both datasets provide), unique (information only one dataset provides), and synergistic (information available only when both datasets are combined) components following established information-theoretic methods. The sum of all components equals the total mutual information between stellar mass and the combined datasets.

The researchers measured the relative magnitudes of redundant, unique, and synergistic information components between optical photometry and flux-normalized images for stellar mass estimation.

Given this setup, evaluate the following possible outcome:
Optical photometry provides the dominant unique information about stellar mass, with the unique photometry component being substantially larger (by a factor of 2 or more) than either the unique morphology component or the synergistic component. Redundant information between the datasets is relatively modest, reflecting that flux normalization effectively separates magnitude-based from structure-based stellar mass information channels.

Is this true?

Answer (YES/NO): NO